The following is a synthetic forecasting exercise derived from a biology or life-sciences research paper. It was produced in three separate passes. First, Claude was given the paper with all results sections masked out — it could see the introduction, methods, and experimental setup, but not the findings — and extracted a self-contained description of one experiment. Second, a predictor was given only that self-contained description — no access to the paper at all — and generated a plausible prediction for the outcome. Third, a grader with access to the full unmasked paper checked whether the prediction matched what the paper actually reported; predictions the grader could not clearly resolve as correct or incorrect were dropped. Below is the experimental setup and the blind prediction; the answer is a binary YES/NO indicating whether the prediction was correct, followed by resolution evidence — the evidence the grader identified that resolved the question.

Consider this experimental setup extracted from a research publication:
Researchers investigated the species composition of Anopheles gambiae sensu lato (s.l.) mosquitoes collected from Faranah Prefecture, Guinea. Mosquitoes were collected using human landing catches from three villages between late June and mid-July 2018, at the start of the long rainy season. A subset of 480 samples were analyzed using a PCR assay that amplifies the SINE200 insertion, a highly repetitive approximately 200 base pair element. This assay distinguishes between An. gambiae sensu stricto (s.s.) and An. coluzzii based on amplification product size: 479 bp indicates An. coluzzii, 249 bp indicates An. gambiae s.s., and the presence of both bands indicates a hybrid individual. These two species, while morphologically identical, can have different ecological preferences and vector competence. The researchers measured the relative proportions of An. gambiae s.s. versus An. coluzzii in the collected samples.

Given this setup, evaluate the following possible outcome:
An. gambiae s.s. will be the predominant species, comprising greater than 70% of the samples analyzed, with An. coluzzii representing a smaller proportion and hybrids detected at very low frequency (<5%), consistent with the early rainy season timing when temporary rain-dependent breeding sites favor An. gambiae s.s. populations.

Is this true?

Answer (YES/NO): YES